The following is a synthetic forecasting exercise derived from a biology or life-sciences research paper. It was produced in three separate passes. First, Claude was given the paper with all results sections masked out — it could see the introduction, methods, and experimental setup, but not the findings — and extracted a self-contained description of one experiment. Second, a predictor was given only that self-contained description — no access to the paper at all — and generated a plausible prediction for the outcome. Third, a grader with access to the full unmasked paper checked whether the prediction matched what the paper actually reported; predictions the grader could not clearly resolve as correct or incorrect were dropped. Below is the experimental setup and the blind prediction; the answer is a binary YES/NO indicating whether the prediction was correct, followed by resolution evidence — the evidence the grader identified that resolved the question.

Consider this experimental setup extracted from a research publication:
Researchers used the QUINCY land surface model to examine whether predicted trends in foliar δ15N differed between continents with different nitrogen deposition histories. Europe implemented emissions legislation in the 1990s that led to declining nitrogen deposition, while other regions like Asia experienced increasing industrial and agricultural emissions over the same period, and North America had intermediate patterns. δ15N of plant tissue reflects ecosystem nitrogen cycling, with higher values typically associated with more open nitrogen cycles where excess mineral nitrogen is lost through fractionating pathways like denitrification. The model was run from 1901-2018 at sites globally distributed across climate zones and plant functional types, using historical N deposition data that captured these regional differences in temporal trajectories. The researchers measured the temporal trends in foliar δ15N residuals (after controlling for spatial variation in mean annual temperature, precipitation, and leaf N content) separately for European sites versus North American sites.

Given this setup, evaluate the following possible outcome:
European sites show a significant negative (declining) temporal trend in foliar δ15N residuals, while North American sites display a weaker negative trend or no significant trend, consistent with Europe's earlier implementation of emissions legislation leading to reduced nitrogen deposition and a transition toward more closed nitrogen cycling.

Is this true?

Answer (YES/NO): NO